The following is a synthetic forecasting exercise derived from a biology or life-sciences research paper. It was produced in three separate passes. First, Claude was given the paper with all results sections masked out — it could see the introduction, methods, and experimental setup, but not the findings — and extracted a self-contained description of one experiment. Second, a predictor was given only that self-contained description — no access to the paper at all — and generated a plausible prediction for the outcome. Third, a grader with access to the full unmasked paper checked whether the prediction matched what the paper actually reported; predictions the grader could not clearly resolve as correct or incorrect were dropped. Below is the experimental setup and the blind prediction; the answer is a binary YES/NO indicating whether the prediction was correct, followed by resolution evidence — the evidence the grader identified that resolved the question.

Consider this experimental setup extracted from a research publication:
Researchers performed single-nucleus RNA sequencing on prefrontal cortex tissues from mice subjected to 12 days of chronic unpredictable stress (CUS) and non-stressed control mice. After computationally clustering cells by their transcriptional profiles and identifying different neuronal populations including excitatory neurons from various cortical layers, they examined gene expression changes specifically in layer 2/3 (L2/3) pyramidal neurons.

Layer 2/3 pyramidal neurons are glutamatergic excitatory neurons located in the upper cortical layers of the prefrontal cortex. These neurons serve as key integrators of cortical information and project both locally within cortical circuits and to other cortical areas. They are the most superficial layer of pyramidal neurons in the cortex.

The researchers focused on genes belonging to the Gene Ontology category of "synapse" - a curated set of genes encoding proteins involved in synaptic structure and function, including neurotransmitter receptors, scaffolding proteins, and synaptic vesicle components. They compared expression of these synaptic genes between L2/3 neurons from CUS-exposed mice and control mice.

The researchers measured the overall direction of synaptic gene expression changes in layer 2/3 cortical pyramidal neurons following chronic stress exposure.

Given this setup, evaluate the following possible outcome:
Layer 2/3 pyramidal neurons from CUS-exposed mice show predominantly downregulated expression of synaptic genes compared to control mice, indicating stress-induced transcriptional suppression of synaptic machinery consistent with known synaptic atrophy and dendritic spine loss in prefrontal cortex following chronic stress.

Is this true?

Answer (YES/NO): YES